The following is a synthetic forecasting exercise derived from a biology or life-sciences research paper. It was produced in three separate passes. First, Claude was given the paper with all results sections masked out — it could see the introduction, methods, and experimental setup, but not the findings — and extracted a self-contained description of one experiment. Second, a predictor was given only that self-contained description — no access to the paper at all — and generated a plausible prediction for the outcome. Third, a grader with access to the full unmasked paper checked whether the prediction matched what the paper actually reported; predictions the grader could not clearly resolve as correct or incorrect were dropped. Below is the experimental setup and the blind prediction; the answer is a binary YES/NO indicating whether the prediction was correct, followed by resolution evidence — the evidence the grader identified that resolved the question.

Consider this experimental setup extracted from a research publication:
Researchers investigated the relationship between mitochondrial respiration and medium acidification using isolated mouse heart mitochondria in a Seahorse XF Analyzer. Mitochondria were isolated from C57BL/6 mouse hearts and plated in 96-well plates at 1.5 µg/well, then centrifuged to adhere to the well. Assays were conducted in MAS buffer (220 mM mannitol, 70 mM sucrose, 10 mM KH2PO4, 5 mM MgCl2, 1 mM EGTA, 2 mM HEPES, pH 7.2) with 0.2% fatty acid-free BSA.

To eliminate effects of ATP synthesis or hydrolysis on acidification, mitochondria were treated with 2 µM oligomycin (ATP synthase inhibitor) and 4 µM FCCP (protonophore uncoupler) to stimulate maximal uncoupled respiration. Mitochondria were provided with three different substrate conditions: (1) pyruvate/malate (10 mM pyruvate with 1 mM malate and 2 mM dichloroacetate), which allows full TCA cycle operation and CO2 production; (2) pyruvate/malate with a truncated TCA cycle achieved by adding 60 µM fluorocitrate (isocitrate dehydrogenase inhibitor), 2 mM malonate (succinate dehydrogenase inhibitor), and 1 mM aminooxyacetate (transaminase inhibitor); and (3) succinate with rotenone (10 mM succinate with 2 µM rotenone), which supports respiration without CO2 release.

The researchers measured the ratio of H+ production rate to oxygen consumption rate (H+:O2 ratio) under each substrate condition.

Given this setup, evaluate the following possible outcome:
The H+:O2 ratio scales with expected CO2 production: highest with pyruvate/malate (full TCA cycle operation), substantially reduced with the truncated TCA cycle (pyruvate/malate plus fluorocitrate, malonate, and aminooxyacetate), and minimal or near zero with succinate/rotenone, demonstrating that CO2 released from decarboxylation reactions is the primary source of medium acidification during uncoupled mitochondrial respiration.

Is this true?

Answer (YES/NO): NO